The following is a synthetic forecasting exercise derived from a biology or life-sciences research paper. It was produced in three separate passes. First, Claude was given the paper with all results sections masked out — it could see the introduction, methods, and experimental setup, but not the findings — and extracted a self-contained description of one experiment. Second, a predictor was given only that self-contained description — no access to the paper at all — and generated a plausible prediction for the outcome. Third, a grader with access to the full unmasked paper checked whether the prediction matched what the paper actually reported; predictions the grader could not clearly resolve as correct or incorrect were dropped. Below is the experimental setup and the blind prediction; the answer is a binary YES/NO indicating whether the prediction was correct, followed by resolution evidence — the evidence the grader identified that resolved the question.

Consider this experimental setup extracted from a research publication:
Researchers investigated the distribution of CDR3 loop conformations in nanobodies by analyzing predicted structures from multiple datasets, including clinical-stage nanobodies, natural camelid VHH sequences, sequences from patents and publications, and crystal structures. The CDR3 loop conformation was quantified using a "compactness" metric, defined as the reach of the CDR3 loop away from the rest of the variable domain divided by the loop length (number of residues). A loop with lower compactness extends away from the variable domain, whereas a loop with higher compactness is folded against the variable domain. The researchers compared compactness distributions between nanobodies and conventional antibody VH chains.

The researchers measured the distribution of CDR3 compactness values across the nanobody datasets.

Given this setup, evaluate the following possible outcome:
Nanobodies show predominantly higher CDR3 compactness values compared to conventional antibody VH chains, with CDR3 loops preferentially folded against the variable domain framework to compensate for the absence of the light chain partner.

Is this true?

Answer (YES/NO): NO